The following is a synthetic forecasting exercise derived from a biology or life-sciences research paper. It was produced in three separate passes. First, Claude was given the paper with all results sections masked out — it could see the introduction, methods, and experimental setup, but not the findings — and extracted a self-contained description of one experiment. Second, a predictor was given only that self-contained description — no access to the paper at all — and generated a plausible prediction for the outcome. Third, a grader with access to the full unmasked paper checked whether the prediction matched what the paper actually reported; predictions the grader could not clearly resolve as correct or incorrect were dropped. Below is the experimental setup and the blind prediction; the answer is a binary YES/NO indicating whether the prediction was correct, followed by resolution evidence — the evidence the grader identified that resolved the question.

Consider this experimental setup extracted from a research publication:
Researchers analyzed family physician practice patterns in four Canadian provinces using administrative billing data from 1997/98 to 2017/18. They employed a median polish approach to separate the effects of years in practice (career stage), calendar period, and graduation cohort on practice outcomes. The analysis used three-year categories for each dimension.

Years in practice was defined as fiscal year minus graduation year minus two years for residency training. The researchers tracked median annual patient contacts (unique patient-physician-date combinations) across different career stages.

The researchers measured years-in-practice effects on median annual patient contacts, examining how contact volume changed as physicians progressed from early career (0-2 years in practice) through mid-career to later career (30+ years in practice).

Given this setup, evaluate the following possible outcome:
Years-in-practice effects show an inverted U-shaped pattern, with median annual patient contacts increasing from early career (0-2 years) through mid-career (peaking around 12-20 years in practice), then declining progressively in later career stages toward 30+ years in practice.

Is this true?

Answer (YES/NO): NO